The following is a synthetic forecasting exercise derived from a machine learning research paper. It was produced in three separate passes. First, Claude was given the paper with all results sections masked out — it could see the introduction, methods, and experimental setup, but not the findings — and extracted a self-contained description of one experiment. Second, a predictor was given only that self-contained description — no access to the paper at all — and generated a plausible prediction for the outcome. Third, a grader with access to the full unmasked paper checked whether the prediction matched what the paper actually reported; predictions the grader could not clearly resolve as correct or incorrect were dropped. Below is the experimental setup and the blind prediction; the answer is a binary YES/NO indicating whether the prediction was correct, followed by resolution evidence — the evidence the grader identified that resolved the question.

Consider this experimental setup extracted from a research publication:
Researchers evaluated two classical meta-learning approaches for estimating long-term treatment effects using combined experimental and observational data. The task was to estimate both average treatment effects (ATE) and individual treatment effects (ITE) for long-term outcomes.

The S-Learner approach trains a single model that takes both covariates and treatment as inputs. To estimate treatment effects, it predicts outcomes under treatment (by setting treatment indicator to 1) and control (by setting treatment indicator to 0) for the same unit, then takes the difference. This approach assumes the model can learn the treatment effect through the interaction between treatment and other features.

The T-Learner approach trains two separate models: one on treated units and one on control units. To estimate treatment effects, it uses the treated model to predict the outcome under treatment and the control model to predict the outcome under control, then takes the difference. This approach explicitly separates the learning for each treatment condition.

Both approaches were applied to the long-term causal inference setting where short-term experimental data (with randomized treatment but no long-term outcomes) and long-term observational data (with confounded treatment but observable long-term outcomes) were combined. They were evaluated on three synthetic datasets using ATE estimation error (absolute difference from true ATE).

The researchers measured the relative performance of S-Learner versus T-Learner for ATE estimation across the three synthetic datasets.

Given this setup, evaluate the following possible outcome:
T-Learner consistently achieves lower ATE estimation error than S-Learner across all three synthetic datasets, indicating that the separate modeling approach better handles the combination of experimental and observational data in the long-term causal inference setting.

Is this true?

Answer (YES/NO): NO